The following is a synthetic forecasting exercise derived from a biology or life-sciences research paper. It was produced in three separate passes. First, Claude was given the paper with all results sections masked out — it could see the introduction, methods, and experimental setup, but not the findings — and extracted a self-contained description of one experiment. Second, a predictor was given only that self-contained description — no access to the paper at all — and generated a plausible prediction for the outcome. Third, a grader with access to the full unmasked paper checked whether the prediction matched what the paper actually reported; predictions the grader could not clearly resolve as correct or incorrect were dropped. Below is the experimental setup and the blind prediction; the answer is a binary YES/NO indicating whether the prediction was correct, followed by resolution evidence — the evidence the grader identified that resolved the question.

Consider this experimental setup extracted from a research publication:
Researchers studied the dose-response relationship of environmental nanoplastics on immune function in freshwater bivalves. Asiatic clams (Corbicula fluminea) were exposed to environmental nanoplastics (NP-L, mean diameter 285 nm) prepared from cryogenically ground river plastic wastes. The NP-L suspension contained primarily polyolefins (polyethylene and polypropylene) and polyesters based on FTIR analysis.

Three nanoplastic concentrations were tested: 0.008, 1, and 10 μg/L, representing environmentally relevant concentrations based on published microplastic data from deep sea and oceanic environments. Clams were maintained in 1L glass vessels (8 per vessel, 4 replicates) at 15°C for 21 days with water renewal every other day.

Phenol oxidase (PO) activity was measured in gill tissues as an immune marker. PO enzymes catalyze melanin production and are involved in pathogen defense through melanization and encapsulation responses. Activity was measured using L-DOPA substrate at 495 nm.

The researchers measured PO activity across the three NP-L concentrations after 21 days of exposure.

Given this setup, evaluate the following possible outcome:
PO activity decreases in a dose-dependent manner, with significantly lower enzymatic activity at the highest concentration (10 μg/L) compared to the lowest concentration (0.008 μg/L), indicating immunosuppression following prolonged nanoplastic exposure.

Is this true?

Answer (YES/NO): NO